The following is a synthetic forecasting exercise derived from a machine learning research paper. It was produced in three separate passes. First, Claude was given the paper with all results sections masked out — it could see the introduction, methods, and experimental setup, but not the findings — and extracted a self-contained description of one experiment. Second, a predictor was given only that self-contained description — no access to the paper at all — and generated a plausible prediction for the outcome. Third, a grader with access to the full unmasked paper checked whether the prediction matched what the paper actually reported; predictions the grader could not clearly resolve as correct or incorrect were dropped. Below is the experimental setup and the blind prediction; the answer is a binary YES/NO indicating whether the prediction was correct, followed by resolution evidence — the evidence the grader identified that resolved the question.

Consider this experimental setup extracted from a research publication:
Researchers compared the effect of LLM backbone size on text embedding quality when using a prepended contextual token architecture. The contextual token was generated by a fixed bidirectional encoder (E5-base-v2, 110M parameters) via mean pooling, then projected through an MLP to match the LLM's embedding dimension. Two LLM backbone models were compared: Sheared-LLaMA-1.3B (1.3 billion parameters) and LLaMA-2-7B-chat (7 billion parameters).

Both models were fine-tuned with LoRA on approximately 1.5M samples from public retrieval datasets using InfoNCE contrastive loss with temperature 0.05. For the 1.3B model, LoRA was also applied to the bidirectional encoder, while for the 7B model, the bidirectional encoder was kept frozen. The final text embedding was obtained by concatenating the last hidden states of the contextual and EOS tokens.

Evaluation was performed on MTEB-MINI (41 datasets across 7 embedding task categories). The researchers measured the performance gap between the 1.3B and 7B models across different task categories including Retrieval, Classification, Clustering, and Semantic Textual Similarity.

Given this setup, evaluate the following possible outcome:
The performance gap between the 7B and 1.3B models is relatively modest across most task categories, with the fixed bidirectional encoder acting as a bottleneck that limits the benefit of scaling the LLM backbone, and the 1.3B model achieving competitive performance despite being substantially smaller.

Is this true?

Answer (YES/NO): NO